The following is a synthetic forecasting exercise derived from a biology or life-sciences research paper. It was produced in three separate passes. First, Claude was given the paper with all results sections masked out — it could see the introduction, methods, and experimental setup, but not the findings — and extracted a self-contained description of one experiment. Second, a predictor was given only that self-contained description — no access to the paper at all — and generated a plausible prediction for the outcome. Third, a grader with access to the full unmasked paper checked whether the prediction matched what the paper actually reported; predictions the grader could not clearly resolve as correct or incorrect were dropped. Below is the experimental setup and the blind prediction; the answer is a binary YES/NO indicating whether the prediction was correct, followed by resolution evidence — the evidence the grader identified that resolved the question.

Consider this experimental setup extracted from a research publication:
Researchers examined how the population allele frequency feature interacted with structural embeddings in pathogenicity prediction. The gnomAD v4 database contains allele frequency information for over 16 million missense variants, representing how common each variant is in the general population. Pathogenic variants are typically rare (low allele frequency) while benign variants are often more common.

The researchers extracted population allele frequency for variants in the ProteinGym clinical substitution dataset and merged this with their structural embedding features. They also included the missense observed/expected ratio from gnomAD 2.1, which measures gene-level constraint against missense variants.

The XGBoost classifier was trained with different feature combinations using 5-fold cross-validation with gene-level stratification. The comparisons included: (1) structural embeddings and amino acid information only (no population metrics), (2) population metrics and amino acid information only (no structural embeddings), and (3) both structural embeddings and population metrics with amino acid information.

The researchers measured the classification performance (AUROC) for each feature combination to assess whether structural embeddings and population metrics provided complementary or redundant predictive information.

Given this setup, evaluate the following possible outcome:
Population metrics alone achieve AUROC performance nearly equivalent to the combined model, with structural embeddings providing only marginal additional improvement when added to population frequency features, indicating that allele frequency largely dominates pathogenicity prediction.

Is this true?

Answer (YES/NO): YES